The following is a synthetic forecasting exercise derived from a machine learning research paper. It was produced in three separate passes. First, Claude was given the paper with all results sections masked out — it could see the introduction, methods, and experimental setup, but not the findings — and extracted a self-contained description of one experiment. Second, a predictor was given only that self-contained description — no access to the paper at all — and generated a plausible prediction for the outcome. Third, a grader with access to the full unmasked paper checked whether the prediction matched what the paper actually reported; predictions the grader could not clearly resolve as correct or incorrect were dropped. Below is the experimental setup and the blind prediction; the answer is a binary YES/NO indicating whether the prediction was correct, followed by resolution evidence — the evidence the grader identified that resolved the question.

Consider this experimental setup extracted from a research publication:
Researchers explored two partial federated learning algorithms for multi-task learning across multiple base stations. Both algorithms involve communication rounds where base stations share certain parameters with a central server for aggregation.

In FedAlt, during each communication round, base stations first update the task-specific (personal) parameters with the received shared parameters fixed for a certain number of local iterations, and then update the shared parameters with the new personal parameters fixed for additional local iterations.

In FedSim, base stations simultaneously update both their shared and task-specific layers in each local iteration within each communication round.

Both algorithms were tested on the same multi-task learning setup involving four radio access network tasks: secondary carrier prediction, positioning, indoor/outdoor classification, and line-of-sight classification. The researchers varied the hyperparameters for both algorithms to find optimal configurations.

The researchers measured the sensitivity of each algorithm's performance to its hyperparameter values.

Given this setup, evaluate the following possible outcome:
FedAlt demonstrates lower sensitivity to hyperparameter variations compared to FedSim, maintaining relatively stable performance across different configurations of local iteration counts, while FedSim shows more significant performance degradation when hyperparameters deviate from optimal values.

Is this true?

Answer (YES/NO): NO